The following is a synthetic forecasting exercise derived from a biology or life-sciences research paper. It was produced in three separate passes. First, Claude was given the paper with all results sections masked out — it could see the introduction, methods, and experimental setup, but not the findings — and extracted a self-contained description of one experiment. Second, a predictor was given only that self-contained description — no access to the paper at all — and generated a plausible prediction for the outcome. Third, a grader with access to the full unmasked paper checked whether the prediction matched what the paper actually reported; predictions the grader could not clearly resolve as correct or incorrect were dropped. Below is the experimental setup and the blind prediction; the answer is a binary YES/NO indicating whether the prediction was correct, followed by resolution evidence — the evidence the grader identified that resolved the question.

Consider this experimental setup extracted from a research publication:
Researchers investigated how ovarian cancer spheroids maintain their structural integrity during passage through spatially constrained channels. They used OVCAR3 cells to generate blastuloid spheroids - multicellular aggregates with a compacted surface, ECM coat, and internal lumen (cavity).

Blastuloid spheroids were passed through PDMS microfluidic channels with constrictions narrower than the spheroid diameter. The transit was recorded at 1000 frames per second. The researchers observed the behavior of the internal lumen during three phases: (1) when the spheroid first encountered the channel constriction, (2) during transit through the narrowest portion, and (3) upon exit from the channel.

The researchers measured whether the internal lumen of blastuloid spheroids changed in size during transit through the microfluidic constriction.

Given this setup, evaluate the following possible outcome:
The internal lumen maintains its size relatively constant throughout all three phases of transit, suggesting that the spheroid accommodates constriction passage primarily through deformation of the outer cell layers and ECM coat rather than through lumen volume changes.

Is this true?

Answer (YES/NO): NO